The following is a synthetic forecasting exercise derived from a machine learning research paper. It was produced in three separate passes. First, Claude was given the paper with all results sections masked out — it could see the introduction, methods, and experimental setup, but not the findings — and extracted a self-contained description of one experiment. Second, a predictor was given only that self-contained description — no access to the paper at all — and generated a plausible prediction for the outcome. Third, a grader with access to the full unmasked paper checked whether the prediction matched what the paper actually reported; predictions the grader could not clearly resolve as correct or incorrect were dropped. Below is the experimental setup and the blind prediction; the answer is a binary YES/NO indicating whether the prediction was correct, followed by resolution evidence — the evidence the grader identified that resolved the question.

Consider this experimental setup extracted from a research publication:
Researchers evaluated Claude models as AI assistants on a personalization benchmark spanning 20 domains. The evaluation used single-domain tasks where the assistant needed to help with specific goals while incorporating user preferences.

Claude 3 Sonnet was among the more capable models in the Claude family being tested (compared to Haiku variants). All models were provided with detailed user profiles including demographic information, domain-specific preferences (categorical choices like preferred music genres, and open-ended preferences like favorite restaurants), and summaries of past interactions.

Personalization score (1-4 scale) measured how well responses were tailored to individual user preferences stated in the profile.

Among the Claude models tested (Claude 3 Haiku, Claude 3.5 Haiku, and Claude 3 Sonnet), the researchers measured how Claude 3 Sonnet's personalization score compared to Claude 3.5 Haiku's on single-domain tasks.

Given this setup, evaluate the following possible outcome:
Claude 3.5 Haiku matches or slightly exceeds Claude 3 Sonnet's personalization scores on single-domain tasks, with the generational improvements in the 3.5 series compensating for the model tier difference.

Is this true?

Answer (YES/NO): YES